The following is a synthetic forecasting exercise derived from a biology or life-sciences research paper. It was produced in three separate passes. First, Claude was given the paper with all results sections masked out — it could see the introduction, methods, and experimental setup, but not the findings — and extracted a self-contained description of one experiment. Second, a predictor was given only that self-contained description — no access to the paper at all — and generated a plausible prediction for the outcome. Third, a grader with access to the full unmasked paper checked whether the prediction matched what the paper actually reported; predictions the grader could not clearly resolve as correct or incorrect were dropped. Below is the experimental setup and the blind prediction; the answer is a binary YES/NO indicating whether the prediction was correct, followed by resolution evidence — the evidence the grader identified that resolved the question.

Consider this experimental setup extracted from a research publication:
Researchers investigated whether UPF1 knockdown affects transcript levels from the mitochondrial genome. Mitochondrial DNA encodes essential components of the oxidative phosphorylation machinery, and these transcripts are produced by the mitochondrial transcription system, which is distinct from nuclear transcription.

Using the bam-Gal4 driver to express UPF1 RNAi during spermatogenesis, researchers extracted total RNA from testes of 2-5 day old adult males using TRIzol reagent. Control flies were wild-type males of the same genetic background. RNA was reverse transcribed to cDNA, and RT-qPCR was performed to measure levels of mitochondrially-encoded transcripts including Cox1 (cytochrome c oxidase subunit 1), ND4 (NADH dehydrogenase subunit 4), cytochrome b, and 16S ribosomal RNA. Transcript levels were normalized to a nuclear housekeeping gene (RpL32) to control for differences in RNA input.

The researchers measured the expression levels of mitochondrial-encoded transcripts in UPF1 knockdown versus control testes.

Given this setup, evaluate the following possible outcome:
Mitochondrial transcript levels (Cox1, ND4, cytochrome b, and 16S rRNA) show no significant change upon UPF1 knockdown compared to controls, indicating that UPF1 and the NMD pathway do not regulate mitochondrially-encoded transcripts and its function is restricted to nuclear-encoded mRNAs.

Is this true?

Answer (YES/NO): NO